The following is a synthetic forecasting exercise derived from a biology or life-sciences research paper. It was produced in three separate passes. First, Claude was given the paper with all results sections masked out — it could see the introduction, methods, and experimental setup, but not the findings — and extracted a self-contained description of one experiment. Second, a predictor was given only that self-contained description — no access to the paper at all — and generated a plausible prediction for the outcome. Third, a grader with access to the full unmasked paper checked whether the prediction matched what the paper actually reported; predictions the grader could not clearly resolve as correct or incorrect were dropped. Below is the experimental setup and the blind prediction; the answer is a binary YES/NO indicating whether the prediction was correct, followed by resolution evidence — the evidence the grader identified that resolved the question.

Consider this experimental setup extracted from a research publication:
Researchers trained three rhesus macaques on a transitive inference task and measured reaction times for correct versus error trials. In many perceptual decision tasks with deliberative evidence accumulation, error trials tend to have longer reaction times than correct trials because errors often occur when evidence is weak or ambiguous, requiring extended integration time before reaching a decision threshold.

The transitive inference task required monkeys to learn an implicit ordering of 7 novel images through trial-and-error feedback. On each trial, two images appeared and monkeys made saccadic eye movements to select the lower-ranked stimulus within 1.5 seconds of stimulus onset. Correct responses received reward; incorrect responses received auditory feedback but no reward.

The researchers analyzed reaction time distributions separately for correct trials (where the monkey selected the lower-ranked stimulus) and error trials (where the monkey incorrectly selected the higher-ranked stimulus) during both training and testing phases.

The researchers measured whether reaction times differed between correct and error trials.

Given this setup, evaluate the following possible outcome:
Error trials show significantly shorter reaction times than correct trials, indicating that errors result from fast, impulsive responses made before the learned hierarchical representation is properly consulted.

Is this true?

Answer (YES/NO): NO